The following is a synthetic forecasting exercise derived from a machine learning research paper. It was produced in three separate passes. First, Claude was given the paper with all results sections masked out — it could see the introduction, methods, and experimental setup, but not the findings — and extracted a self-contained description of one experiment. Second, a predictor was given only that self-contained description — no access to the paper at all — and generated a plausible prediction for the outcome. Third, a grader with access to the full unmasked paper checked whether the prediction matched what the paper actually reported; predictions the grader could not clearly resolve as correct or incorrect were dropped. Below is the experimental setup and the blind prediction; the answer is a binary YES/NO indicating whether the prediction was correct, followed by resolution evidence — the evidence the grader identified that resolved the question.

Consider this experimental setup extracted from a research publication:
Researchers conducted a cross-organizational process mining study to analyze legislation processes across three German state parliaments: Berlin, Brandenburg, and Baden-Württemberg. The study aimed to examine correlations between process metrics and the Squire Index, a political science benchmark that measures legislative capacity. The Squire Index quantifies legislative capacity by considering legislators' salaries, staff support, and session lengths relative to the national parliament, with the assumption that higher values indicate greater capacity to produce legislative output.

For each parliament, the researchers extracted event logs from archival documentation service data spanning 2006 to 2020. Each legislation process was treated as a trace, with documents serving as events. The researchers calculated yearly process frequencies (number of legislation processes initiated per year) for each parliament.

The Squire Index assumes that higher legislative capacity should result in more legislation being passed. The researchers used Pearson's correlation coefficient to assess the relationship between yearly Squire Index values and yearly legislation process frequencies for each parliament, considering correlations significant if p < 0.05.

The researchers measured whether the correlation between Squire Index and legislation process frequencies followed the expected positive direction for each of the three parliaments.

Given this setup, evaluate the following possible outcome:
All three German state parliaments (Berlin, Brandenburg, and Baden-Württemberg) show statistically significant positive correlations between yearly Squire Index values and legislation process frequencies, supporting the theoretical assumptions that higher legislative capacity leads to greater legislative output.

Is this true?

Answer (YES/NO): NO